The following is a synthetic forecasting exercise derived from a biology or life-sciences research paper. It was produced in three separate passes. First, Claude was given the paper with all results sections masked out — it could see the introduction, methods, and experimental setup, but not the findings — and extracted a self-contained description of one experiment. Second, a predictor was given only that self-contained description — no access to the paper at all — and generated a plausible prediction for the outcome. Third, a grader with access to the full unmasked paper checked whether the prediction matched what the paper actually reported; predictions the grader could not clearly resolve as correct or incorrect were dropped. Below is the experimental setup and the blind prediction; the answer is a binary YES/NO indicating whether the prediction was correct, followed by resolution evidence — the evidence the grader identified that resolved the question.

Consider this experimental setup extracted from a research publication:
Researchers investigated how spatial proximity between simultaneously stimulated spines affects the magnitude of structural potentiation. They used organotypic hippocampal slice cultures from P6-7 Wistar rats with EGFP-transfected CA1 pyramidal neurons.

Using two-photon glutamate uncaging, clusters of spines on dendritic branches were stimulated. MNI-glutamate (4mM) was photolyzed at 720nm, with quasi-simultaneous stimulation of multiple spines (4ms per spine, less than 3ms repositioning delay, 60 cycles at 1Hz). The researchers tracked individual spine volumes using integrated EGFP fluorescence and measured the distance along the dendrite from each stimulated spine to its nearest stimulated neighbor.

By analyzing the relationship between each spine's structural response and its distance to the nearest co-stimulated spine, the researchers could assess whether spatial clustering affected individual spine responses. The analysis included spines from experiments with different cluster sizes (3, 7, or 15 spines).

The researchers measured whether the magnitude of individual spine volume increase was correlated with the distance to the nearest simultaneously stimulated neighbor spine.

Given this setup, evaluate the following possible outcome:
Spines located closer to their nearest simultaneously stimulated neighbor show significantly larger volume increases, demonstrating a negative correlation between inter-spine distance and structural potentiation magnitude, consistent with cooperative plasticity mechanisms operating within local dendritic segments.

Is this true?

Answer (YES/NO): YES